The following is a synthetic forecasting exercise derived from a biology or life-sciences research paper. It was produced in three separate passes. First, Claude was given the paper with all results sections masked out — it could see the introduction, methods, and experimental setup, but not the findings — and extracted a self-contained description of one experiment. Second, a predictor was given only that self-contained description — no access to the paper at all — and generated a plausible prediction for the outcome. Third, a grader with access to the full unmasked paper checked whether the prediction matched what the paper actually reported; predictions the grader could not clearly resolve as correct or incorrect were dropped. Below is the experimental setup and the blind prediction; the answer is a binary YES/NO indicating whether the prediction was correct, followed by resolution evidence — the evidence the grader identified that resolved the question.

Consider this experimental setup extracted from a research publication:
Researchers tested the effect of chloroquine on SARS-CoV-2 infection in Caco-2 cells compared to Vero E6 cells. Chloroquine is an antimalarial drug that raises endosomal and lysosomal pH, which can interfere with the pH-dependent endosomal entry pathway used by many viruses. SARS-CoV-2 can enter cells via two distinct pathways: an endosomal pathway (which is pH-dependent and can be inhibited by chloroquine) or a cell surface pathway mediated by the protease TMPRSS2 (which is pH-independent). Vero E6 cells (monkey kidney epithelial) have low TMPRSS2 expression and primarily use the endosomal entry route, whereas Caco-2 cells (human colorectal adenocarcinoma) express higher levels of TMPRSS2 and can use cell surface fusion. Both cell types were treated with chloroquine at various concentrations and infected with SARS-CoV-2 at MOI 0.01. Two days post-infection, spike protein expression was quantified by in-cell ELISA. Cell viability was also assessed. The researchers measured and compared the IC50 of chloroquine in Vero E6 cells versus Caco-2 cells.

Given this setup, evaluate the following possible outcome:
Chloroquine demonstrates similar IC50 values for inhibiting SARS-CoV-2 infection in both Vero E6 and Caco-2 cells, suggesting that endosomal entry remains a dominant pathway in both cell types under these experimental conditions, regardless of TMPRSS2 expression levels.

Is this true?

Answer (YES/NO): NO